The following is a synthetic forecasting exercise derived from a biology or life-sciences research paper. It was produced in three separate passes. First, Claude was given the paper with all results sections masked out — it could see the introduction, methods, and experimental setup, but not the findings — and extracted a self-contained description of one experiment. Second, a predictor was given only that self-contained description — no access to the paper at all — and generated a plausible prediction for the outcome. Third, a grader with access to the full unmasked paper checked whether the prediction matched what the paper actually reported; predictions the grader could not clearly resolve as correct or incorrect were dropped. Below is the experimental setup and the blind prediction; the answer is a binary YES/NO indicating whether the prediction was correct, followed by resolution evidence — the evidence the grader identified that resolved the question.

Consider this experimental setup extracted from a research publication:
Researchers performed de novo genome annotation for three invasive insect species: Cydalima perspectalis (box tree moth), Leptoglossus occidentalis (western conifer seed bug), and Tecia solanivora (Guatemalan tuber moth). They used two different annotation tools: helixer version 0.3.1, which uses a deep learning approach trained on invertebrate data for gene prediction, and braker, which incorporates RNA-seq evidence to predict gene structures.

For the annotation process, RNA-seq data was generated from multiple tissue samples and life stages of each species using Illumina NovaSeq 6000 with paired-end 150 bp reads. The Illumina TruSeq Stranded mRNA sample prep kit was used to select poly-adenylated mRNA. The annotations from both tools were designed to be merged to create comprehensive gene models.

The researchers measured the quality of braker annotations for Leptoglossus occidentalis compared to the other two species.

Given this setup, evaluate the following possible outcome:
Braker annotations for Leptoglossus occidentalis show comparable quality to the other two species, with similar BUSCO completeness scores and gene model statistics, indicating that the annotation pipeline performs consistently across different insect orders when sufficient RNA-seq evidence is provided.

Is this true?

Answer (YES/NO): NO